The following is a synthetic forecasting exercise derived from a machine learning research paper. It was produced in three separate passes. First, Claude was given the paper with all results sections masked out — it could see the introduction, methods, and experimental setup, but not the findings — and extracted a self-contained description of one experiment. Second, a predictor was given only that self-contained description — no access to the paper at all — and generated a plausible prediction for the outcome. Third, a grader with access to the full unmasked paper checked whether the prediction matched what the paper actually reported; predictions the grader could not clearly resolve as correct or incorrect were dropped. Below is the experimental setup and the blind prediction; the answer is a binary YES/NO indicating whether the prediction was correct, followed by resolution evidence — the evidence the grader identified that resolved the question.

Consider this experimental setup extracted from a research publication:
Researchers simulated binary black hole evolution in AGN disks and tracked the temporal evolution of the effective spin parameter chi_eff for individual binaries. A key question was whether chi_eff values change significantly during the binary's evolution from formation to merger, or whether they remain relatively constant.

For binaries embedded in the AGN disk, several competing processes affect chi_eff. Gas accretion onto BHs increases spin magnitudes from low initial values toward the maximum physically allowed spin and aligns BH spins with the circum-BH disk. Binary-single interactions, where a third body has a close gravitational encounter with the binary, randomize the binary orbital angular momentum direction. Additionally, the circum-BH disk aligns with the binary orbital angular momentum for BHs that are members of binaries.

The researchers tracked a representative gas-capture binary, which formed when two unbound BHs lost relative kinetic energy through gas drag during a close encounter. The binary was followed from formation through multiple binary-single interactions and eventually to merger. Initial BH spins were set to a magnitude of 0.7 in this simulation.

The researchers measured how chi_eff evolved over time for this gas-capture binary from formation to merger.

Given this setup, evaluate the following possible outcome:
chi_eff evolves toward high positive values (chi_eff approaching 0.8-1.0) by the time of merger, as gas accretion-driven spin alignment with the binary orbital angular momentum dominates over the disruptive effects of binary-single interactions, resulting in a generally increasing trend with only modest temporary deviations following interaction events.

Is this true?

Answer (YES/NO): NO